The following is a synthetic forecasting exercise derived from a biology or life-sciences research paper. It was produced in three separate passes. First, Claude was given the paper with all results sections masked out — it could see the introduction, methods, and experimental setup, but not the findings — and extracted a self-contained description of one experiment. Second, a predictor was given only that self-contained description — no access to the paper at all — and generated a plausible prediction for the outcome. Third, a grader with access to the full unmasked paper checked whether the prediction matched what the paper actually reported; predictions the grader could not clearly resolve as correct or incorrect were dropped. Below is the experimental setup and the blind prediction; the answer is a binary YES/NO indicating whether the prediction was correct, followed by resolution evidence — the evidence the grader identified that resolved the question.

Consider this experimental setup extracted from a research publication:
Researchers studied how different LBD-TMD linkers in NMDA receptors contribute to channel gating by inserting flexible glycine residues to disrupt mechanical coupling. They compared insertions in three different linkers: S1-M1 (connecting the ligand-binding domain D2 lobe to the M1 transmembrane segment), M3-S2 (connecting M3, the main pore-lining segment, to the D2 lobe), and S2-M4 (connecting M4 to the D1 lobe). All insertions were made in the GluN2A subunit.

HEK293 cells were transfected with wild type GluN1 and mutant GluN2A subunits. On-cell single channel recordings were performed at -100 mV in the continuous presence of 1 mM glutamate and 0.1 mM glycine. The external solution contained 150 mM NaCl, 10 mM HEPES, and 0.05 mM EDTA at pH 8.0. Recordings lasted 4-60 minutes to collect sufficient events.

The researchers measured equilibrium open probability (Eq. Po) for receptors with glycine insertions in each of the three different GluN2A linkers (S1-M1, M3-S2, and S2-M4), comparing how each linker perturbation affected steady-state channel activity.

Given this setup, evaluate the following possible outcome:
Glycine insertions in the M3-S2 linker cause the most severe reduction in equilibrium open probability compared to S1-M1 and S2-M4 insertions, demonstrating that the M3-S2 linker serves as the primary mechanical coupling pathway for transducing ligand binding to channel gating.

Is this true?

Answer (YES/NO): NO